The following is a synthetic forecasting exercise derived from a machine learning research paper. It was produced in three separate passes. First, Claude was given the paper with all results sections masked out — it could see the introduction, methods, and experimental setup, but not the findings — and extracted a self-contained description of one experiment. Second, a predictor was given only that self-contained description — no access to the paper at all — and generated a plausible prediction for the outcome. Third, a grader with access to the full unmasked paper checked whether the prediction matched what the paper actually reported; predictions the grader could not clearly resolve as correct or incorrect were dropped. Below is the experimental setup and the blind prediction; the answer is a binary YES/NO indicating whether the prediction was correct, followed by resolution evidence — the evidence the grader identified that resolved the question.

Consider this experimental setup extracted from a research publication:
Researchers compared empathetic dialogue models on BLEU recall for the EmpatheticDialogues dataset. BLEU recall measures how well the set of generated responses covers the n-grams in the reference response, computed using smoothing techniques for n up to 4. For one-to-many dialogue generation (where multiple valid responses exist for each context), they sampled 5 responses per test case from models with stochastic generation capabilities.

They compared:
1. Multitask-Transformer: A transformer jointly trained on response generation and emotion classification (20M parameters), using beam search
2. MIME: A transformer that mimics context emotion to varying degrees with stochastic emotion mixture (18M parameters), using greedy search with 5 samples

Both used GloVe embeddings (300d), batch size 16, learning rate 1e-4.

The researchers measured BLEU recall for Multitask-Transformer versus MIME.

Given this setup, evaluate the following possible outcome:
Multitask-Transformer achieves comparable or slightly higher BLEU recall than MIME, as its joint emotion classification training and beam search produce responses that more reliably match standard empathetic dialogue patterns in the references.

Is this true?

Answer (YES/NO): NO